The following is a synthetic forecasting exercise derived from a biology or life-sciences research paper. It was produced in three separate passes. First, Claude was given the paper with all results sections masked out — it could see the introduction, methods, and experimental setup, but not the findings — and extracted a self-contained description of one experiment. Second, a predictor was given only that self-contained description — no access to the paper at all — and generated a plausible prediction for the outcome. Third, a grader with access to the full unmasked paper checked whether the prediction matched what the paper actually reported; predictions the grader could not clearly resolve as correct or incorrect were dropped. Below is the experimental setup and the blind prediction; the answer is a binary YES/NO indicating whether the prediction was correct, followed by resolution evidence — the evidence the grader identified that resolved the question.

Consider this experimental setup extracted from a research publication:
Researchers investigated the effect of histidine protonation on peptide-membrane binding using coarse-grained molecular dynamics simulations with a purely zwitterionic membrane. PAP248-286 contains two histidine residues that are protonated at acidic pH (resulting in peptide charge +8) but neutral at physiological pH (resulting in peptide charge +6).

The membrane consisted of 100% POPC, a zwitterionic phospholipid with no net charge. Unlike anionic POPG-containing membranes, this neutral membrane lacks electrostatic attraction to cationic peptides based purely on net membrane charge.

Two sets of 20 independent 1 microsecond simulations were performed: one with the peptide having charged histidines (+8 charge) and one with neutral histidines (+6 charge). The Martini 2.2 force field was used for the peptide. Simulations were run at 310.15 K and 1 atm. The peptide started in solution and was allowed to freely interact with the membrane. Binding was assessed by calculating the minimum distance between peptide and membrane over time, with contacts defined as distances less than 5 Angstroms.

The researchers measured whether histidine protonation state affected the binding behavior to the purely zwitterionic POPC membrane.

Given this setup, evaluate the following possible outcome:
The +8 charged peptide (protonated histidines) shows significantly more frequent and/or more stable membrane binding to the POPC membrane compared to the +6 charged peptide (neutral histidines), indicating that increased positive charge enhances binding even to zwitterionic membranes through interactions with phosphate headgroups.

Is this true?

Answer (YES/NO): YES